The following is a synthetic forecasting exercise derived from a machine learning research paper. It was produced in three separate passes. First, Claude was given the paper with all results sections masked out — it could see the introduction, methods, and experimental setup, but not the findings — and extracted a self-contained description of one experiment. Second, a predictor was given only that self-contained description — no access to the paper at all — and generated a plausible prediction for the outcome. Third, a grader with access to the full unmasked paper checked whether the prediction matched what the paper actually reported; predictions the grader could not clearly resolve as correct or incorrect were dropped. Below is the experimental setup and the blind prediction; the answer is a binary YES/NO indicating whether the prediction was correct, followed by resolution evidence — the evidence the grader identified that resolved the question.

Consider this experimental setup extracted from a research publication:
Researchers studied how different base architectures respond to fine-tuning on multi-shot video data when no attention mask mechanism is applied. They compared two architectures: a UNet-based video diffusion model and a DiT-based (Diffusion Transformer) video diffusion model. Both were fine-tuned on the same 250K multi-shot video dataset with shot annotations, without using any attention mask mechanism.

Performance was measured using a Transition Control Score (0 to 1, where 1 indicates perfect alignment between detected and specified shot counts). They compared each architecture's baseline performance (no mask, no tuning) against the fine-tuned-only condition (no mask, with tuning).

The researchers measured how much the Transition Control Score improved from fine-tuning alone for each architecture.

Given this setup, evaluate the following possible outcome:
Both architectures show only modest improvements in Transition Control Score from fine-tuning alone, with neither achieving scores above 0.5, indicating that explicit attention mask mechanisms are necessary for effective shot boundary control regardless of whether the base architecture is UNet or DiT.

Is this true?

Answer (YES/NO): YES